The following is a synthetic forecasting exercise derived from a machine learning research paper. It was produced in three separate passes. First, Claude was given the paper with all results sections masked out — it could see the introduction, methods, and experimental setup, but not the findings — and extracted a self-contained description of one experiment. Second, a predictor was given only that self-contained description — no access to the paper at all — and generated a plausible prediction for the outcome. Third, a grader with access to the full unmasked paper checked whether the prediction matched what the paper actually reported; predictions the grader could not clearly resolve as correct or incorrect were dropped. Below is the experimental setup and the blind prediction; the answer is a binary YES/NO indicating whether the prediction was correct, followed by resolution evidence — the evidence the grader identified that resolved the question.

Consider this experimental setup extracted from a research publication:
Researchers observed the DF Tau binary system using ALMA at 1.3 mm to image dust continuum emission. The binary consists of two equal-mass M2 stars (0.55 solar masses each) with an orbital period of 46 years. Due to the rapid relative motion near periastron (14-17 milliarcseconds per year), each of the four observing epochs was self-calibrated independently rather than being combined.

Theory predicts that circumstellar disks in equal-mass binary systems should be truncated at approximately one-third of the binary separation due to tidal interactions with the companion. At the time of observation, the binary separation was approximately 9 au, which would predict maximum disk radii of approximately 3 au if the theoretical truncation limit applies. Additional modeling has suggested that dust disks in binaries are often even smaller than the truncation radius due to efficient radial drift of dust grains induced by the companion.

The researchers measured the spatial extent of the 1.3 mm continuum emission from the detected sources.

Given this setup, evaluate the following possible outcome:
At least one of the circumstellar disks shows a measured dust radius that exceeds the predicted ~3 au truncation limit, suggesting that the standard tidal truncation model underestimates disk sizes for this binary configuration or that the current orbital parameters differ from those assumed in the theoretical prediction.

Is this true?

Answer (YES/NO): NO